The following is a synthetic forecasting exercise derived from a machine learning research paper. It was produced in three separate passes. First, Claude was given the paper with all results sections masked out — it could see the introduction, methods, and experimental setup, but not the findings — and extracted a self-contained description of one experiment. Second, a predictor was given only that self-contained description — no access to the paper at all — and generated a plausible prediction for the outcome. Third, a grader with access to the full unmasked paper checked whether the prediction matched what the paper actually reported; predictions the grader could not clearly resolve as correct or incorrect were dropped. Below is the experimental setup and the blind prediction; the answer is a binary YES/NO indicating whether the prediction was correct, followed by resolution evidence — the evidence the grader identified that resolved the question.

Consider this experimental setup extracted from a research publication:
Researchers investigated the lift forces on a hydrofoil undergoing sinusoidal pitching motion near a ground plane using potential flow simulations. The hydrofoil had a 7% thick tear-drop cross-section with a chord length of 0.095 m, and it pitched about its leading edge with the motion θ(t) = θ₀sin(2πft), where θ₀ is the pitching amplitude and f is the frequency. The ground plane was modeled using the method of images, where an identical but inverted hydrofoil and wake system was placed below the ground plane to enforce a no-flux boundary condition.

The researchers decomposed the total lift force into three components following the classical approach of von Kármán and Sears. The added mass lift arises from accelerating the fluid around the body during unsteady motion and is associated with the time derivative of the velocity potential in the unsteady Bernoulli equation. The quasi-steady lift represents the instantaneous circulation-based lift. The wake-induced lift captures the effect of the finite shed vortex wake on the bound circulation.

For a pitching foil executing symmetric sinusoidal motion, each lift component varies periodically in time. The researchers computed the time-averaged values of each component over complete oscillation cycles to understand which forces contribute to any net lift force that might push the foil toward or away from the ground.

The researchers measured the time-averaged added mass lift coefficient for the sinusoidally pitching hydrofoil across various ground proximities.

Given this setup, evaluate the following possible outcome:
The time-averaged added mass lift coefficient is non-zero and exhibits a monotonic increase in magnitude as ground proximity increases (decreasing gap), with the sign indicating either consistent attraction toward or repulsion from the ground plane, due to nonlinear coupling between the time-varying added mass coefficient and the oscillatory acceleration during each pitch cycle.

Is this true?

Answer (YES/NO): NO